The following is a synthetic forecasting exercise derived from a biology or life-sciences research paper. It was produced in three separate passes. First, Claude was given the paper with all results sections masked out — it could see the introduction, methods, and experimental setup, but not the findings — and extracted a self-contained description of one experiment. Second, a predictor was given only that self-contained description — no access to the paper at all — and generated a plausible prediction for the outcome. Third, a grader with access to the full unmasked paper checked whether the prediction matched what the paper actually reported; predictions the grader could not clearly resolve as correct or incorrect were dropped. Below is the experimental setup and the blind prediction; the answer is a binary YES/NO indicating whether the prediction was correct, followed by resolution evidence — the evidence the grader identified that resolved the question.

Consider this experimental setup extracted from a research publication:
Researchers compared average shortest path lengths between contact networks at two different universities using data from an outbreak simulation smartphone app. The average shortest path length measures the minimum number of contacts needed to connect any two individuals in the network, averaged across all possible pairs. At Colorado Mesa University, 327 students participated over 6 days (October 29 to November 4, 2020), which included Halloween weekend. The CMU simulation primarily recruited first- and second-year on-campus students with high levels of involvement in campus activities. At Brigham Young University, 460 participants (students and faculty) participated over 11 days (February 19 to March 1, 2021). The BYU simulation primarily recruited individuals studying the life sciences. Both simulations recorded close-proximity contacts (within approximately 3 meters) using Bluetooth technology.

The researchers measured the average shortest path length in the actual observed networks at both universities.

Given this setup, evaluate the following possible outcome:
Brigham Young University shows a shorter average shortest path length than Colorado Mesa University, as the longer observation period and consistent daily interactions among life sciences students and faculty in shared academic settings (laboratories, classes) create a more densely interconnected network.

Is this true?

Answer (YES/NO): NO